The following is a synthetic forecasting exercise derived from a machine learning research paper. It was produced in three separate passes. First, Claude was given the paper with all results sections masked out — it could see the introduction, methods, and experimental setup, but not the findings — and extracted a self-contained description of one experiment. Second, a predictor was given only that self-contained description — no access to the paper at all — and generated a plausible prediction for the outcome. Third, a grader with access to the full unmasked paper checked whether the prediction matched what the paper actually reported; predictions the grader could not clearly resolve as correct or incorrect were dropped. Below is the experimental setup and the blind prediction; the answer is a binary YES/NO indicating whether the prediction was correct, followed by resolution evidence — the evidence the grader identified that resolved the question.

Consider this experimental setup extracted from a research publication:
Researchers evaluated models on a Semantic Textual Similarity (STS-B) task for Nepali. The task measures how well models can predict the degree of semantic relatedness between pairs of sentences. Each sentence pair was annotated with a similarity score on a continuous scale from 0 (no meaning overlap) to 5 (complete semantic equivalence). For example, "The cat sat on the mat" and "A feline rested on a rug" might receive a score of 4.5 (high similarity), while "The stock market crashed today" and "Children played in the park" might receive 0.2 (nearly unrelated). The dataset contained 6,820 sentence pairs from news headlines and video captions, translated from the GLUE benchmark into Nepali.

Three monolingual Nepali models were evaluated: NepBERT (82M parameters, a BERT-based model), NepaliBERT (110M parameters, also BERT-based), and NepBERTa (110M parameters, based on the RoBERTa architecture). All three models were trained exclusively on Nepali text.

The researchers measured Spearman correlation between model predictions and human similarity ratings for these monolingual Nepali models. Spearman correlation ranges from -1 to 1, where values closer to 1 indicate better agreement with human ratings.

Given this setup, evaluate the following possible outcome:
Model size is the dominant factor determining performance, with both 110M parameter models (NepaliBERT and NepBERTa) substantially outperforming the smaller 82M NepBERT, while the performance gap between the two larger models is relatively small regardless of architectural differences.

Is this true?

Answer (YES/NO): NO